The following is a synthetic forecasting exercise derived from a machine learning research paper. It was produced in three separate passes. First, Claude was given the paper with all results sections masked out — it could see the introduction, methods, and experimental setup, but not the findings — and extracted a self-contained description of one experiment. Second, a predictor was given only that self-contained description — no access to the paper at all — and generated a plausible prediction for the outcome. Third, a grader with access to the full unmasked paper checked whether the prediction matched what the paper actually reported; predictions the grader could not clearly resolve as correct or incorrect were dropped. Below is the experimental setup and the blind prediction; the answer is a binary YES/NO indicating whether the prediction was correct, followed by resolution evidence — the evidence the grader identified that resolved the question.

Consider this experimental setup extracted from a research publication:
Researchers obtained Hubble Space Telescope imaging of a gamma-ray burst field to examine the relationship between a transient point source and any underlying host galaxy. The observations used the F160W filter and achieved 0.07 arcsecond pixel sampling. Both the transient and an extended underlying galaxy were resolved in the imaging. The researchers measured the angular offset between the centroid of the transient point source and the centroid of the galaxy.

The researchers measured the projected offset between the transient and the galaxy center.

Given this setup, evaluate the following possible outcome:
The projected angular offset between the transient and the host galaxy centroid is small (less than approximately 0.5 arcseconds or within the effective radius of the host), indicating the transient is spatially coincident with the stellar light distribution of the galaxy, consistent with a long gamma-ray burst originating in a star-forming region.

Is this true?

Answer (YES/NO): NO